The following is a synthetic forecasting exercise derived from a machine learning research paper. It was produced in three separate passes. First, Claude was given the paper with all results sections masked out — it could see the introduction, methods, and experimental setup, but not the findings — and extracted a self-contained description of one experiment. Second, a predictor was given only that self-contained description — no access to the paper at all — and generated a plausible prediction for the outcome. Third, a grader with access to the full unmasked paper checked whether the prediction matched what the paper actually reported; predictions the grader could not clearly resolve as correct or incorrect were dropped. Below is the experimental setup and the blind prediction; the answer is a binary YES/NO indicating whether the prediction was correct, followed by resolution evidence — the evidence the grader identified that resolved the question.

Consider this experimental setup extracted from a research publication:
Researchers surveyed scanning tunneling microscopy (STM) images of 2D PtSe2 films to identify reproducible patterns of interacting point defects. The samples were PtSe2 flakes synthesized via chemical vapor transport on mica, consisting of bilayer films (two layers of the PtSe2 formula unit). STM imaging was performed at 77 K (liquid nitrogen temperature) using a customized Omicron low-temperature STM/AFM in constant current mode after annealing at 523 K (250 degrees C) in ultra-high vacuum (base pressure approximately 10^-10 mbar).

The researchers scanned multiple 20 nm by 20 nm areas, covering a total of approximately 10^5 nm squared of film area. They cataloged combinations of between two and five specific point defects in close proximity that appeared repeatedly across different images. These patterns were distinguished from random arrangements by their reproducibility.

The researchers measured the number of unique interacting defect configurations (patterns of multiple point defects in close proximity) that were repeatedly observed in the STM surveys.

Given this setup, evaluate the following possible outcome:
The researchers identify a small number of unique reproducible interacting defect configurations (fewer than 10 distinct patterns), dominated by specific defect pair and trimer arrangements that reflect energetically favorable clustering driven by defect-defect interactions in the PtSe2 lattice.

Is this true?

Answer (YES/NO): NO